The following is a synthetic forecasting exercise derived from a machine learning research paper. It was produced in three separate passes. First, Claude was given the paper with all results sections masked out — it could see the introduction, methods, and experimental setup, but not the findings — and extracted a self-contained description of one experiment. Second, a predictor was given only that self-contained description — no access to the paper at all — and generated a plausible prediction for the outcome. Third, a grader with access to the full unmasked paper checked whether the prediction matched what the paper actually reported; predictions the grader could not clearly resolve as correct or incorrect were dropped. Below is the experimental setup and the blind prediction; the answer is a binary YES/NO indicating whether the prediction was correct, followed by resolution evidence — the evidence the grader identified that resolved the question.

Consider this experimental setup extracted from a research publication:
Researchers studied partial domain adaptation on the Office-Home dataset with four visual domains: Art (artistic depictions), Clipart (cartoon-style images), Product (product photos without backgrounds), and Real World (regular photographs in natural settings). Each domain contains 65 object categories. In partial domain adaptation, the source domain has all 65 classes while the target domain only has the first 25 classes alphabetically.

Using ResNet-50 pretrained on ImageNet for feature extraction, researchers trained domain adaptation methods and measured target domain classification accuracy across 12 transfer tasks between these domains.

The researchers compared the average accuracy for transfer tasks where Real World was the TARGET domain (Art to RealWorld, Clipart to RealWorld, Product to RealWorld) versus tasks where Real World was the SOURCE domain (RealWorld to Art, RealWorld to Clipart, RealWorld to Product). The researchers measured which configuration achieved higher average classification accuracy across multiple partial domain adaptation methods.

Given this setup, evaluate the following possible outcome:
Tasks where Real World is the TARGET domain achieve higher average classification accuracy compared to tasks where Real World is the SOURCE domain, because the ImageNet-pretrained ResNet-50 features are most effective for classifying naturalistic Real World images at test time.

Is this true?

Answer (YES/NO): YES